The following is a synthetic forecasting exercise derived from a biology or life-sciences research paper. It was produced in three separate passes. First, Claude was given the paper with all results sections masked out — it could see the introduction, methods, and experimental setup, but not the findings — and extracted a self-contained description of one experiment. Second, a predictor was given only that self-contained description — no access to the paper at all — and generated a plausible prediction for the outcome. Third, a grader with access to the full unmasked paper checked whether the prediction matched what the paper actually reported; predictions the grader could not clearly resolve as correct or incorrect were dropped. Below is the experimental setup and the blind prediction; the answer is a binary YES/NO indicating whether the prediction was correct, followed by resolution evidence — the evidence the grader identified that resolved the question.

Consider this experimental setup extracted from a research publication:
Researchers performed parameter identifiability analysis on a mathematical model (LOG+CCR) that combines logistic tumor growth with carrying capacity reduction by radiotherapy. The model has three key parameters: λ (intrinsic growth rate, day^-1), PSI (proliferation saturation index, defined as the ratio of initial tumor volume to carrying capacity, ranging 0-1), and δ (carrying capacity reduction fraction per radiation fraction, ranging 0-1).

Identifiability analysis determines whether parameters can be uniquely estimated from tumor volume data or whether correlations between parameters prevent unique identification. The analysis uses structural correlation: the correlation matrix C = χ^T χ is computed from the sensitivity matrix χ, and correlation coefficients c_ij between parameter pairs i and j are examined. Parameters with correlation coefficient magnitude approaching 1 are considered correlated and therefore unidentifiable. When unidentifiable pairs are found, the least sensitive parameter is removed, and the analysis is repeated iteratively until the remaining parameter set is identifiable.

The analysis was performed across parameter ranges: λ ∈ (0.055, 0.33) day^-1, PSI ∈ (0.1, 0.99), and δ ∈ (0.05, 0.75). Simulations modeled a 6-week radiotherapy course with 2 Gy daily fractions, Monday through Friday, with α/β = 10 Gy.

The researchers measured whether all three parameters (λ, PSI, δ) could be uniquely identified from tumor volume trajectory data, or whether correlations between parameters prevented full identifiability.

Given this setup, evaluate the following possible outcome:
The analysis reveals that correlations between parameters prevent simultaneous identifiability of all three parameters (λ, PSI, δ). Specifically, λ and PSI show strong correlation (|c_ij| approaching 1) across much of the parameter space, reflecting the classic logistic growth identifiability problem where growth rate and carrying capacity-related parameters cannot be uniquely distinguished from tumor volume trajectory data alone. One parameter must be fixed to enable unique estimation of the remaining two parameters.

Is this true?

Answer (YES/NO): NO